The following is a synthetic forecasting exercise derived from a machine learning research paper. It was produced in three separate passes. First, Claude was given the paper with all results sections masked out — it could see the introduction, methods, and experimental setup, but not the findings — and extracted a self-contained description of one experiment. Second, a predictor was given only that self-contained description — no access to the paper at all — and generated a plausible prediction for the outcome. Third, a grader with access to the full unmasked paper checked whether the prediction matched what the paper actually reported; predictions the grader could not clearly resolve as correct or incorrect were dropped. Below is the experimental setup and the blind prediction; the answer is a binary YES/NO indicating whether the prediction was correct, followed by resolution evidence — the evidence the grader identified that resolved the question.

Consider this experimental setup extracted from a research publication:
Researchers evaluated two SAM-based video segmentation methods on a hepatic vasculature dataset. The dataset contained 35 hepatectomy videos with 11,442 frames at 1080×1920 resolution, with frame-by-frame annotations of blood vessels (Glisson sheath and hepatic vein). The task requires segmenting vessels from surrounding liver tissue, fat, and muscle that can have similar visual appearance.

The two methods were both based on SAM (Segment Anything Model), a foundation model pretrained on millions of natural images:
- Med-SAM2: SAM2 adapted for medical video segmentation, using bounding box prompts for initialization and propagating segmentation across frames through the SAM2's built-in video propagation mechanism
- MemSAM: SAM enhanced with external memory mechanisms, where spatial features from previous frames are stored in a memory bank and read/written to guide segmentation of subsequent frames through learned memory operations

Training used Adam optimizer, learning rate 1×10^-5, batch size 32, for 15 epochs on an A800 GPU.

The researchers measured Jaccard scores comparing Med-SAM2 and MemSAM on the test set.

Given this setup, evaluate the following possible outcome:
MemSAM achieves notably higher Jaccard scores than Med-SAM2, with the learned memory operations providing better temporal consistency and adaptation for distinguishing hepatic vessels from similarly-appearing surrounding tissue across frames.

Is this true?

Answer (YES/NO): NO